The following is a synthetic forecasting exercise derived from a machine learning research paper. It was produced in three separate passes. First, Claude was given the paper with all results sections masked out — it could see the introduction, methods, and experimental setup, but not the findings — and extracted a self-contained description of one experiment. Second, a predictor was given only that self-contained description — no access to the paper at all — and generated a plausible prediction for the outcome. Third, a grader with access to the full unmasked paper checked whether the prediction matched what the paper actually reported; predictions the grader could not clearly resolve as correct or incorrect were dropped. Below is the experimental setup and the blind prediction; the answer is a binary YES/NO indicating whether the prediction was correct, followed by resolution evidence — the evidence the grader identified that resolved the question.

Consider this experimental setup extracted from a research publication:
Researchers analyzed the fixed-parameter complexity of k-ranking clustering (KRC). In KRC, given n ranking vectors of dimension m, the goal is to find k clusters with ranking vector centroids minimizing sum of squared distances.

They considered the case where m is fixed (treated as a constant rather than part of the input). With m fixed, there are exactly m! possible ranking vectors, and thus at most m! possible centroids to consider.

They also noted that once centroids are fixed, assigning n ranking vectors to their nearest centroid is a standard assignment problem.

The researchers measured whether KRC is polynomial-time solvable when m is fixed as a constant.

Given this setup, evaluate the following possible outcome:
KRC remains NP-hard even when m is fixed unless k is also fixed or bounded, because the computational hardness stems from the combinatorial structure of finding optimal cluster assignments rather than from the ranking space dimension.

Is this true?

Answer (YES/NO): NO